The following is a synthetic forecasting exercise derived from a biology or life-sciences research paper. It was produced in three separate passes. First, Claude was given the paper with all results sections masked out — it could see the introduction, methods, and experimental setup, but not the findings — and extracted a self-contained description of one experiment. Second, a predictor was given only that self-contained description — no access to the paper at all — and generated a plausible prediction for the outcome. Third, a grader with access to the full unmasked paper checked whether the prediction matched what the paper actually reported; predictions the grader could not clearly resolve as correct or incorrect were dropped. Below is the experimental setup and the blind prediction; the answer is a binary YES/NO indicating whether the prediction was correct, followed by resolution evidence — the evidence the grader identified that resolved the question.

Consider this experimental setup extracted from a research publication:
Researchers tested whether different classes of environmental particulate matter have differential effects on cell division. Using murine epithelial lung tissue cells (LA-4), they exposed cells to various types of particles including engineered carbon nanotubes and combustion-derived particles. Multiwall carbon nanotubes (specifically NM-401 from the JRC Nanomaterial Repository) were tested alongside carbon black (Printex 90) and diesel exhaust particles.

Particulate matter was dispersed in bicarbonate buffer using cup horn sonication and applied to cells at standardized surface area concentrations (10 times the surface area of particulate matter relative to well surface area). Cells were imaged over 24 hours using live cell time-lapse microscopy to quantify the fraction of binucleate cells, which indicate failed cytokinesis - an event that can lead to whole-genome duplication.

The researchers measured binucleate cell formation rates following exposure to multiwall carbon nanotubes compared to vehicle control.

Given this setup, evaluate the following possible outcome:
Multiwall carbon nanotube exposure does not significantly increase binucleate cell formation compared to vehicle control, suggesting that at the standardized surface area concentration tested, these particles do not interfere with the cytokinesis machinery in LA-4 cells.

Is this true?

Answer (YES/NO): YES